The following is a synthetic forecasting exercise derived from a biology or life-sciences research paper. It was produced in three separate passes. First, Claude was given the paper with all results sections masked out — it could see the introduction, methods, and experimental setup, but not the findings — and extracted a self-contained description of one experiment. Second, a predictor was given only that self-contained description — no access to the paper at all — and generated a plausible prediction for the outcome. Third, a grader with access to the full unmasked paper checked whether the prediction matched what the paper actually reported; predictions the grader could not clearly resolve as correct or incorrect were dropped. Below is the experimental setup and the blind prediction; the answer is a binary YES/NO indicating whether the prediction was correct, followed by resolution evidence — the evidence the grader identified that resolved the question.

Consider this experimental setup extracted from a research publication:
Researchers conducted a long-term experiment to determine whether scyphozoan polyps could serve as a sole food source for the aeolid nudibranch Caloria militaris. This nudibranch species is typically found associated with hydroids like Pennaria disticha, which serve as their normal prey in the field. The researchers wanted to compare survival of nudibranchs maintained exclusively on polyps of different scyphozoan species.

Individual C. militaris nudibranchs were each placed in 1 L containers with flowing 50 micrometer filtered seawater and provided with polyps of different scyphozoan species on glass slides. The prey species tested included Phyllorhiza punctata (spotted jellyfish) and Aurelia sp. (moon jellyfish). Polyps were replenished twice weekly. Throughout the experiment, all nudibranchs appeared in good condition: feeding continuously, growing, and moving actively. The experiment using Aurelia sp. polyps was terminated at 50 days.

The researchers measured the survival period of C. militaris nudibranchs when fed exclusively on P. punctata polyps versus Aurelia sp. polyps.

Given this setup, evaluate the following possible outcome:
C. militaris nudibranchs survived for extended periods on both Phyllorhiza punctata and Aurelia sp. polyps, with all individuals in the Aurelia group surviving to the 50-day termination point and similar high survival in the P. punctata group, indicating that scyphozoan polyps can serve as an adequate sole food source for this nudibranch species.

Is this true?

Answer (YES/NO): NO